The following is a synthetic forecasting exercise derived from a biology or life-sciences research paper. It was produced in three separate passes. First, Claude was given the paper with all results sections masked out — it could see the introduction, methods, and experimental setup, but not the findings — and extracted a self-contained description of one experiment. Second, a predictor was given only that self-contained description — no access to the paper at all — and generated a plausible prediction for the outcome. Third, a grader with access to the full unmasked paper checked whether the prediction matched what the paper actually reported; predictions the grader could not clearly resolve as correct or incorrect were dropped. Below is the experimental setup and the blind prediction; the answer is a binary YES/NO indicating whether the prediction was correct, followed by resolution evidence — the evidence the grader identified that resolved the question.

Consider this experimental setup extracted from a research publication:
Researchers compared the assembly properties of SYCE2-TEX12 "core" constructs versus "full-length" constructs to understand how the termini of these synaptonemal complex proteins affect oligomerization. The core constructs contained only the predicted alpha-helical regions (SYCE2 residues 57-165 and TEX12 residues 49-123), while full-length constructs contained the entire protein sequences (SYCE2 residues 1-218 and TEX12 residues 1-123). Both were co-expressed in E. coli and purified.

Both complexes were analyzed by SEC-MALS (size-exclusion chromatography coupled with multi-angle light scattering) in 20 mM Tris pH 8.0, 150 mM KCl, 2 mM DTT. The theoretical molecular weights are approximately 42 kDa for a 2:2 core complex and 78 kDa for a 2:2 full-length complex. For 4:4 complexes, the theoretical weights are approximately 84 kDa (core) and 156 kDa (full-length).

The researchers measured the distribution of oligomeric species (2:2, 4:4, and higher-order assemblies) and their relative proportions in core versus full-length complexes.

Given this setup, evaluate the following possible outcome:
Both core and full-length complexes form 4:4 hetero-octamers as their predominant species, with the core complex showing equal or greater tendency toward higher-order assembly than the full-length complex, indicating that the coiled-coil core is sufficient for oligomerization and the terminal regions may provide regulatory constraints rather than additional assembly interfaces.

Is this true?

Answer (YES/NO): NO